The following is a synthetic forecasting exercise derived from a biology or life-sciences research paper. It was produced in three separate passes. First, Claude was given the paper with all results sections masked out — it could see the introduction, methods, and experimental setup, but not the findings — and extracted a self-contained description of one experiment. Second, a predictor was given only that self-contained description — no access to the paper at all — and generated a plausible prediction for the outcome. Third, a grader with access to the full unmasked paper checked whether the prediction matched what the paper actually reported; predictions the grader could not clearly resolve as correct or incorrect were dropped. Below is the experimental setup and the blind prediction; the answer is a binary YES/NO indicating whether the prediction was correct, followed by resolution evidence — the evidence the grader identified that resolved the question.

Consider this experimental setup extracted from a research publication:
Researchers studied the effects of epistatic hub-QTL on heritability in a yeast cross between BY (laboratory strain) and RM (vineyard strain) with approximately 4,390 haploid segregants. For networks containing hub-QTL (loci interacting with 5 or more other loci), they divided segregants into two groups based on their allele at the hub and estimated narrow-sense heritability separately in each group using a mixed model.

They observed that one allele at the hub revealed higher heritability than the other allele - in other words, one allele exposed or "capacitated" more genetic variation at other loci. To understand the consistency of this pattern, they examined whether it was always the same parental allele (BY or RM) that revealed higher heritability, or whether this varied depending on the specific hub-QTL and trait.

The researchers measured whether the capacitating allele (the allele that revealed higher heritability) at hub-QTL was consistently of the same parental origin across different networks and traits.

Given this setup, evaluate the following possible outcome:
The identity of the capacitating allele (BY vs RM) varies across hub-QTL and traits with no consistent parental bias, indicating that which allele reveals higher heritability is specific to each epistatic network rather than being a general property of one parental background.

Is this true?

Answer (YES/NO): YES